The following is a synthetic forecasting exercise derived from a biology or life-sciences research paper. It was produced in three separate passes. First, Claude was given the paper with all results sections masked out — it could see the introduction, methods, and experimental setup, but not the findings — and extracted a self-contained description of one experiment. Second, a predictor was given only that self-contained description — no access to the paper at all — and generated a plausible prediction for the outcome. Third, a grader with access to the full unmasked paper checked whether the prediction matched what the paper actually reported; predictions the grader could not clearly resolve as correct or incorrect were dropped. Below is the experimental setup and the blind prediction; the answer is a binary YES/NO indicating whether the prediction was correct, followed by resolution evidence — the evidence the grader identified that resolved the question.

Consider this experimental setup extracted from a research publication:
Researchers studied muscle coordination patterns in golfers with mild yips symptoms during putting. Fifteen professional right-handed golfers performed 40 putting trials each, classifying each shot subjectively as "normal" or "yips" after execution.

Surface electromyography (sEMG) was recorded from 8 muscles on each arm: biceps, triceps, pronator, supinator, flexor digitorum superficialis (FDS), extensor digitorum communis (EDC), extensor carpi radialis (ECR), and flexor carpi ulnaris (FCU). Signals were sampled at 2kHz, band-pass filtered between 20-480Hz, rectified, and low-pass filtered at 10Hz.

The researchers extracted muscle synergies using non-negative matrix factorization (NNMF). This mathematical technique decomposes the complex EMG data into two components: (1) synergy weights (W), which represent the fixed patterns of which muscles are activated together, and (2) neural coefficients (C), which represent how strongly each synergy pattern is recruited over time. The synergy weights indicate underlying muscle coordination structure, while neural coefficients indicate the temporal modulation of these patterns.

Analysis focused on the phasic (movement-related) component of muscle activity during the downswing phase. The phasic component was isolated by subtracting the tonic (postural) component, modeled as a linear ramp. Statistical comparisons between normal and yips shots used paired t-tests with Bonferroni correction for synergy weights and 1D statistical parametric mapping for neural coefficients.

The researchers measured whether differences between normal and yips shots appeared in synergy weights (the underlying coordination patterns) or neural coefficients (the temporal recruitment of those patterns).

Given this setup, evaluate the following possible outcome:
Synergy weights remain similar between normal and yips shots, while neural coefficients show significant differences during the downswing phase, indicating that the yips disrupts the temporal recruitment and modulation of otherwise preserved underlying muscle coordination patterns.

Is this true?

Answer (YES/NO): YES